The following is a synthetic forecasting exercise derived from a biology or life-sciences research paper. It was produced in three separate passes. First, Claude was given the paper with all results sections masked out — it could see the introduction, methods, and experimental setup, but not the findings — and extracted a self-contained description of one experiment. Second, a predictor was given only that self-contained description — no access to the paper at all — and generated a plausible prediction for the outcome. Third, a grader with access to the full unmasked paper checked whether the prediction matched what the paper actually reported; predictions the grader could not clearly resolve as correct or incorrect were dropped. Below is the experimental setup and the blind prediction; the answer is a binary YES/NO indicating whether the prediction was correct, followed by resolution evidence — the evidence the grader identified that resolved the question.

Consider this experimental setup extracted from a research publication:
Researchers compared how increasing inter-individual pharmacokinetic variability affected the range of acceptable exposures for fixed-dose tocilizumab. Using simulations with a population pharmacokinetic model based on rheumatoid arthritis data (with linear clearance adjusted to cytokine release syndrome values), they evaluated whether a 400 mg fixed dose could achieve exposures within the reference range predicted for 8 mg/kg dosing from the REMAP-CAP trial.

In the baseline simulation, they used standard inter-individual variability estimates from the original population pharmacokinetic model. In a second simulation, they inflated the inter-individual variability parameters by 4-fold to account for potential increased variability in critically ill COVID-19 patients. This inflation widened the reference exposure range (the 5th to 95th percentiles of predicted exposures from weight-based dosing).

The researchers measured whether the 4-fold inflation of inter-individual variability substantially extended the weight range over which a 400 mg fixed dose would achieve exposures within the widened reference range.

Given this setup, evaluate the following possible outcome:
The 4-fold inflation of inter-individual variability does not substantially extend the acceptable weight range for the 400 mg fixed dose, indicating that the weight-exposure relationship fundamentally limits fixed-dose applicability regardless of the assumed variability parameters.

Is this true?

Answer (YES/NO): YES